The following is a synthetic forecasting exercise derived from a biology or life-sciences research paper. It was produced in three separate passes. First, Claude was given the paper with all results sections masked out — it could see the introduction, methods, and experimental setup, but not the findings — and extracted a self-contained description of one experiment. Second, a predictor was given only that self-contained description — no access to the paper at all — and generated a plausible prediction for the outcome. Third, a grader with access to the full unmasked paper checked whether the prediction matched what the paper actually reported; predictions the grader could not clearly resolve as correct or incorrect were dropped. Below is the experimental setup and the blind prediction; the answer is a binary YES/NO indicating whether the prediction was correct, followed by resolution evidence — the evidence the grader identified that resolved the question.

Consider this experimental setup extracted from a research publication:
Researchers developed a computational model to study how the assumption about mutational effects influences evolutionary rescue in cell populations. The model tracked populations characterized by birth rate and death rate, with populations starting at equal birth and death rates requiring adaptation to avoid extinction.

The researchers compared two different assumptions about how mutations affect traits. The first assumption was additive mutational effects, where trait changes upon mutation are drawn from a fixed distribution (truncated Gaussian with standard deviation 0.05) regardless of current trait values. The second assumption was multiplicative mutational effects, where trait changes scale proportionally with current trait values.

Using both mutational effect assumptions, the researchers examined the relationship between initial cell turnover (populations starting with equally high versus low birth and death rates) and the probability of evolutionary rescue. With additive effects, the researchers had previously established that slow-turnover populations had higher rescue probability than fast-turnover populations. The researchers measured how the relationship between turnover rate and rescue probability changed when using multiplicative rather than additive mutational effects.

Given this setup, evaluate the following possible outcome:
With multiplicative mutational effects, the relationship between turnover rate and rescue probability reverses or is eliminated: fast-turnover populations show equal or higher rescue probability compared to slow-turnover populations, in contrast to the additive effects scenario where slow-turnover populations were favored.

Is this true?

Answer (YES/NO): YES